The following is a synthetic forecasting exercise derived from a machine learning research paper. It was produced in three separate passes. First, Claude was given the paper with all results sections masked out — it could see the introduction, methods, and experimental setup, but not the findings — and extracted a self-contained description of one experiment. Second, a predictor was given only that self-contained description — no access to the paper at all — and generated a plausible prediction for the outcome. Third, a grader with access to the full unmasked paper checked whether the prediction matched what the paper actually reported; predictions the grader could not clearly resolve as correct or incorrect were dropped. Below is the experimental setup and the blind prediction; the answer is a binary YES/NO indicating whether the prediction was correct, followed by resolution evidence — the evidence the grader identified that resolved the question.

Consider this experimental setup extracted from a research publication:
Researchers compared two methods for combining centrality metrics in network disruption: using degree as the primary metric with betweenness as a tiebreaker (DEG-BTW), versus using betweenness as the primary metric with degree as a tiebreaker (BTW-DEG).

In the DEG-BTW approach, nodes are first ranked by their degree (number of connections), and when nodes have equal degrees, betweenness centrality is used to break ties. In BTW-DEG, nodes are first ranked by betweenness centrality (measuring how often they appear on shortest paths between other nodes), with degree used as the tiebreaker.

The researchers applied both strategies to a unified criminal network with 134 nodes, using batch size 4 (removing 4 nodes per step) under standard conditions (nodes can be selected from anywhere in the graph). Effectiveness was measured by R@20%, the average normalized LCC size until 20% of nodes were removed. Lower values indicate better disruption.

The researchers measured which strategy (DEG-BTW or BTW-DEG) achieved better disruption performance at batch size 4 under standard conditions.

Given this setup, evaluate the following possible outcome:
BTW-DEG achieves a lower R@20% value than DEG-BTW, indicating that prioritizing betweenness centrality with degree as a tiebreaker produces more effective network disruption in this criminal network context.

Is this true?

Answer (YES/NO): YES